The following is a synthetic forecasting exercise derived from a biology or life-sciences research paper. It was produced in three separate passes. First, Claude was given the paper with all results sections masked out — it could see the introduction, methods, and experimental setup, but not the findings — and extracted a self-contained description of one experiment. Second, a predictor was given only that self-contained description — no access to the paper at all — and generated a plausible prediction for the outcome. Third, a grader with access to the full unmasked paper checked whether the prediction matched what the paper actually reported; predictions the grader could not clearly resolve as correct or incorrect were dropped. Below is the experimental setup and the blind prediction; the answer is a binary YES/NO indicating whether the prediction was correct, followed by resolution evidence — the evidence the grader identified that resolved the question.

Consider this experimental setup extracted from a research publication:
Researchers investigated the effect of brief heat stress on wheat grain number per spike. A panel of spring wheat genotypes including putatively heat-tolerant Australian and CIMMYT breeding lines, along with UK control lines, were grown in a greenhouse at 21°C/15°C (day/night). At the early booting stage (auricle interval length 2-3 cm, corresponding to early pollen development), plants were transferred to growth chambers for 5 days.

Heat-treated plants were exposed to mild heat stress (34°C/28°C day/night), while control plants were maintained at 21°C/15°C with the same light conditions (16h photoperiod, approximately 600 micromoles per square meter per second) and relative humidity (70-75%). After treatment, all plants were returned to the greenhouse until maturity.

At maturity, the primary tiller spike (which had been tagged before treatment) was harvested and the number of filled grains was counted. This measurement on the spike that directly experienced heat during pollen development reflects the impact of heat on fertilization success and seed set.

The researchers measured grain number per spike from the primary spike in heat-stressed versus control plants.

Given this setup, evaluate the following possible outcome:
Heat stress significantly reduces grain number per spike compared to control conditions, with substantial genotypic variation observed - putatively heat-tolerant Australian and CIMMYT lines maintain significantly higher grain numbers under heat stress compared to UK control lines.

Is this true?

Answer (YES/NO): NO